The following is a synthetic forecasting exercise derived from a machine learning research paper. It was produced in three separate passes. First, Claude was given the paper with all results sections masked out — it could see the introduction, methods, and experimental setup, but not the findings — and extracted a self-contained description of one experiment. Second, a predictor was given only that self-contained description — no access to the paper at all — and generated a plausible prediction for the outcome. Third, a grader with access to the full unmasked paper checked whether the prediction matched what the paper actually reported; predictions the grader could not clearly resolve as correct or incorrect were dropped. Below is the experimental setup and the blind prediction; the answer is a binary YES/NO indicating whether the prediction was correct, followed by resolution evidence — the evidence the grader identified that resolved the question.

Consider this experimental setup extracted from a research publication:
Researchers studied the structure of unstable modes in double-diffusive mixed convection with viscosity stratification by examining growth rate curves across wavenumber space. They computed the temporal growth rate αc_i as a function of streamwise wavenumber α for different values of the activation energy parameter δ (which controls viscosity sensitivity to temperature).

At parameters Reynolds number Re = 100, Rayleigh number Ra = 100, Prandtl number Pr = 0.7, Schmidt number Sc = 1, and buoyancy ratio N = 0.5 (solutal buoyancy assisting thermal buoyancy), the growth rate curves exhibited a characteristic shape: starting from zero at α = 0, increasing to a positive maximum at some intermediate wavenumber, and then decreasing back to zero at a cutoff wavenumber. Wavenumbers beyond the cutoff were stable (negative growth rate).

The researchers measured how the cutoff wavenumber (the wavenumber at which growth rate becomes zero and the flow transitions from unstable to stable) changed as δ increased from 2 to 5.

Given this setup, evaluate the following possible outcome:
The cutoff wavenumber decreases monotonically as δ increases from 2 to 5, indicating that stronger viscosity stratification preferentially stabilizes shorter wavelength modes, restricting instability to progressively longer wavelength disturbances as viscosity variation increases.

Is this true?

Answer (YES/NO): YES